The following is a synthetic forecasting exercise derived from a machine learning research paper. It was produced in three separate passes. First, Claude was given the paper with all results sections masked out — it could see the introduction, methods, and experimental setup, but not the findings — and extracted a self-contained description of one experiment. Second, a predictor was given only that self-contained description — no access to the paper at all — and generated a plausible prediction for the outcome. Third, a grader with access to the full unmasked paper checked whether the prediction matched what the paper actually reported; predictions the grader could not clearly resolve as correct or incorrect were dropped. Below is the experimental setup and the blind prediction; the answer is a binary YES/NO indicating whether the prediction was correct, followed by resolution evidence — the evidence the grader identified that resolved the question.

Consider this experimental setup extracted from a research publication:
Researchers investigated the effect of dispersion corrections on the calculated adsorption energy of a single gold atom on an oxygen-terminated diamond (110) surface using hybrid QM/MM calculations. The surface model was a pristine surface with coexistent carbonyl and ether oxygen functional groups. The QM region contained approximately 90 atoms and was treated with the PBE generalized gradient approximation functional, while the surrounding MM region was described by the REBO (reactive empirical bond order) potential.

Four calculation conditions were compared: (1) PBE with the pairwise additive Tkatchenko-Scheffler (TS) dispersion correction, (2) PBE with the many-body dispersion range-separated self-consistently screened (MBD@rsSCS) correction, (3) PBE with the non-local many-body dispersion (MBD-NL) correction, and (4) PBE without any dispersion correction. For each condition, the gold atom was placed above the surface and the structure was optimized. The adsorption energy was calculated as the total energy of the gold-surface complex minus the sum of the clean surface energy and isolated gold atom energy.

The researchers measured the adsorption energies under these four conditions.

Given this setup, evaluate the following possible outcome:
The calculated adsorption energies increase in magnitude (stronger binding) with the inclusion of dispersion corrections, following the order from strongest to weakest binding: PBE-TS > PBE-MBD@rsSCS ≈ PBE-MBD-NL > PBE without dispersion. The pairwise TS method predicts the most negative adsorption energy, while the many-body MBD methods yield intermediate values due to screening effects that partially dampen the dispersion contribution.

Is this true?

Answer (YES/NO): YES